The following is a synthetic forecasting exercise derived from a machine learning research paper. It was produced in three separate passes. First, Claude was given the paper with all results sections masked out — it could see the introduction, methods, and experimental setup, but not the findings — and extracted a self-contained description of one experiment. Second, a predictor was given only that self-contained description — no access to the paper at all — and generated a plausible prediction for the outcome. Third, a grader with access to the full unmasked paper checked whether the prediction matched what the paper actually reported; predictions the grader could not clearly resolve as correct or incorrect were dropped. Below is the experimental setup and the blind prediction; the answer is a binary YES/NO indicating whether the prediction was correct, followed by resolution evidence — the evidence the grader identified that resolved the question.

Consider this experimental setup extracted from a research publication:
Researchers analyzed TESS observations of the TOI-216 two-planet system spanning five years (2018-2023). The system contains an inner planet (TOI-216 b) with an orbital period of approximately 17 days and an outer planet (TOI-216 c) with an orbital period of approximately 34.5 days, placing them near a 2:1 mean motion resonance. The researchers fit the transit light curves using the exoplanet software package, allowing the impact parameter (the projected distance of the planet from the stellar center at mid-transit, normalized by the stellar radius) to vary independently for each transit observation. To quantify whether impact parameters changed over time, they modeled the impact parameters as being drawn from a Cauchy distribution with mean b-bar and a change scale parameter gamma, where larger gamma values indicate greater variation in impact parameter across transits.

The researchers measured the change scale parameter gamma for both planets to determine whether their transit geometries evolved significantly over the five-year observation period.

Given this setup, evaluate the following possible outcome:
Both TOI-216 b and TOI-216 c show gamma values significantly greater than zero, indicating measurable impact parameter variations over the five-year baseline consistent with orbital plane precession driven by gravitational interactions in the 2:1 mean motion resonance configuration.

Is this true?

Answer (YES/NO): NO